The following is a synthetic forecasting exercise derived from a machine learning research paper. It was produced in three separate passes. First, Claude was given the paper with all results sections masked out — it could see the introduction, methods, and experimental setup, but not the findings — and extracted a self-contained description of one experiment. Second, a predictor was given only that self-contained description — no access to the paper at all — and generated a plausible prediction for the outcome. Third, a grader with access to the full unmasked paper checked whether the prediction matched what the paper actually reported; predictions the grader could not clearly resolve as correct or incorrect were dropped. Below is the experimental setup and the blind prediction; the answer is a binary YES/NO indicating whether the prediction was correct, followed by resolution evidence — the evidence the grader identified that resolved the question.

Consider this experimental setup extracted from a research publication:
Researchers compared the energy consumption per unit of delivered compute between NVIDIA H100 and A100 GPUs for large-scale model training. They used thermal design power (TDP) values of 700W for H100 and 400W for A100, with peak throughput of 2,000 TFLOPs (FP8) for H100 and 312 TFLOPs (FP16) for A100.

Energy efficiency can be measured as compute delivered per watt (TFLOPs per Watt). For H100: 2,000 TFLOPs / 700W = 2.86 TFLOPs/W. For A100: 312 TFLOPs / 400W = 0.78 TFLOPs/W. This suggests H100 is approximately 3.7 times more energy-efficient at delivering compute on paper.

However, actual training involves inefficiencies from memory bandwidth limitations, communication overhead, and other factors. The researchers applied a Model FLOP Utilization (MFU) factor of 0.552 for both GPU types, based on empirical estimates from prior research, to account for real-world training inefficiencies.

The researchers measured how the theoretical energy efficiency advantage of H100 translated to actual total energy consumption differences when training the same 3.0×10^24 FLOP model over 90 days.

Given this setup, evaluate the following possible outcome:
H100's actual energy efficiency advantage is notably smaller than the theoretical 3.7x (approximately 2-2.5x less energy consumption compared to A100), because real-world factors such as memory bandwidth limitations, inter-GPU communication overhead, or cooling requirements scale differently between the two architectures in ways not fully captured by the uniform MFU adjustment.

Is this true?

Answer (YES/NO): NO